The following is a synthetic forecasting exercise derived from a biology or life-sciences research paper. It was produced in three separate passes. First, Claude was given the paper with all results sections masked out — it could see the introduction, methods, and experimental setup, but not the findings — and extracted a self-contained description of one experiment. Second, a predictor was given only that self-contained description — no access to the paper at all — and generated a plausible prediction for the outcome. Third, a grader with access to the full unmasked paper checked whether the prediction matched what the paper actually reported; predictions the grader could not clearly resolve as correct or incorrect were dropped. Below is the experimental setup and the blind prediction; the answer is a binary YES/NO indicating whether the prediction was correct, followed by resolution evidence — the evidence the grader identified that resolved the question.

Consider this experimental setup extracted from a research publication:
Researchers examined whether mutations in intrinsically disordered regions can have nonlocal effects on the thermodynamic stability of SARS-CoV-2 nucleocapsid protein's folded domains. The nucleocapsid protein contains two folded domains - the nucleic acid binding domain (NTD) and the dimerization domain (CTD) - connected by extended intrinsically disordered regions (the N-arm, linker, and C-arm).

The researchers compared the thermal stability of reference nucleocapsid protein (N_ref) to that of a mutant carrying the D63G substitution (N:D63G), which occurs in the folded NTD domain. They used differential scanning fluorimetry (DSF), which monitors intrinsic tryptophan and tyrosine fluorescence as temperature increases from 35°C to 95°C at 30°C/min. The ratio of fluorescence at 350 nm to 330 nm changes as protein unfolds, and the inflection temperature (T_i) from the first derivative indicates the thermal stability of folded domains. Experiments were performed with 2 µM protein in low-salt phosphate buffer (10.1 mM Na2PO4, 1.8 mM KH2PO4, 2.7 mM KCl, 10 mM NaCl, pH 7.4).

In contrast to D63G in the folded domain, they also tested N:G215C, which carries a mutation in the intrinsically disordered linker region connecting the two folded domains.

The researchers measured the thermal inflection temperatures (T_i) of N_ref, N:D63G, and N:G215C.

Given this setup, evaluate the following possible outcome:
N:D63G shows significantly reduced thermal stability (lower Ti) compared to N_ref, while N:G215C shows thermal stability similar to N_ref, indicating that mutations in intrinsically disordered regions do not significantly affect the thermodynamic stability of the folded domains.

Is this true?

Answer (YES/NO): NO